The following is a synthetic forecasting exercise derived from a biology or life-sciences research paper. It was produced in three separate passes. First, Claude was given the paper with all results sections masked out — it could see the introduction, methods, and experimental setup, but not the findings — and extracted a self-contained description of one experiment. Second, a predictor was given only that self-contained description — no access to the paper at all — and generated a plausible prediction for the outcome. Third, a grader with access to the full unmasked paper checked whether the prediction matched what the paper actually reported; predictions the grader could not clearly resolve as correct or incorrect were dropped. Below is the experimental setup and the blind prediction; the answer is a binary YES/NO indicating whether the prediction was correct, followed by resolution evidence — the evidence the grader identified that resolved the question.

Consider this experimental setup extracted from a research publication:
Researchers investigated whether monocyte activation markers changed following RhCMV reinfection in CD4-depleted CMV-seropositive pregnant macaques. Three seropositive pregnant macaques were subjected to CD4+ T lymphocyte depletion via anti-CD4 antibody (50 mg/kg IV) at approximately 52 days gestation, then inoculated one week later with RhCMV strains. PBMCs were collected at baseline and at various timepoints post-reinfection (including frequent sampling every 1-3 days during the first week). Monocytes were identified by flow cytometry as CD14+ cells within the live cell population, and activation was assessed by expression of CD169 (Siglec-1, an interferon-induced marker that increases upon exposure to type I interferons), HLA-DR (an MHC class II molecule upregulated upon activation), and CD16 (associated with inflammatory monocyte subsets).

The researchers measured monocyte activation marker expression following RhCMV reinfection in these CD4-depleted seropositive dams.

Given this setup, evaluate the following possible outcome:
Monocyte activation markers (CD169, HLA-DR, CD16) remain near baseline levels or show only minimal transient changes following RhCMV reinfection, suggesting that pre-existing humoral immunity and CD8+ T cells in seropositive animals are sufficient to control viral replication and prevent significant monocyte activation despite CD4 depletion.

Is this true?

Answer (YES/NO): NO